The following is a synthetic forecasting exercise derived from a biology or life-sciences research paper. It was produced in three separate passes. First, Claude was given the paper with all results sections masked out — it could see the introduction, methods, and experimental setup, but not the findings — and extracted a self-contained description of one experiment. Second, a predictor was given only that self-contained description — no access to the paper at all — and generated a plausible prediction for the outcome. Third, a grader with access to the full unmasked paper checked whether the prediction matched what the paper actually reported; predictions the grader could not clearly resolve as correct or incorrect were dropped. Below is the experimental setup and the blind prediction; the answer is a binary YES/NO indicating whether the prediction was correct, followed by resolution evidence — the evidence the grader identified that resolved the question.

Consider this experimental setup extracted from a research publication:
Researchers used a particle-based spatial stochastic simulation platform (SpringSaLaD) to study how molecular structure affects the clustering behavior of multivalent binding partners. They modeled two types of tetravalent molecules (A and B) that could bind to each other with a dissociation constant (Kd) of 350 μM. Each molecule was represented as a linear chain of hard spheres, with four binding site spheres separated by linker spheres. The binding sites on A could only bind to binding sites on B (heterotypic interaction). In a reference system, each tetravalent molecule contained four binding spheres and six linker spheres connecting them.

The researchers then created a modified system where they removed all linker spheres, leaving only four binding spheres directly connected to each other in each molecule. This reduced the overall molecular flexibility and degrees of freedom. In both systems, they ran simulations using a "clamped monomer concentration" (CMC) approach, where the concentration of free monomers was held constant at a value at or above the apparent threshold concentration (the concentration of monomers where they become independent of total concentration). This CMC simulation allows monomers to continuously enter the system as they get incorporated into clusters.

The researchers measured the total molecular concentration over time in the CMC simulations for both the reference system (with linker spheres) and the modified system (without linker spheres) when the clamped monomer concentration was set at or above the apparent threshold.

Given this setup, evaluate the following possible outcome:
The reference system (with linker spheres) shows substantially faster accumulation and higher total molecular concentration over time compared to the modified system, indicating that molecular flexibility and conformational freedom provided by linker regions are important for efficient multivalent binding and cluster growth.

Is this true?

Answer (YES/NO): YES